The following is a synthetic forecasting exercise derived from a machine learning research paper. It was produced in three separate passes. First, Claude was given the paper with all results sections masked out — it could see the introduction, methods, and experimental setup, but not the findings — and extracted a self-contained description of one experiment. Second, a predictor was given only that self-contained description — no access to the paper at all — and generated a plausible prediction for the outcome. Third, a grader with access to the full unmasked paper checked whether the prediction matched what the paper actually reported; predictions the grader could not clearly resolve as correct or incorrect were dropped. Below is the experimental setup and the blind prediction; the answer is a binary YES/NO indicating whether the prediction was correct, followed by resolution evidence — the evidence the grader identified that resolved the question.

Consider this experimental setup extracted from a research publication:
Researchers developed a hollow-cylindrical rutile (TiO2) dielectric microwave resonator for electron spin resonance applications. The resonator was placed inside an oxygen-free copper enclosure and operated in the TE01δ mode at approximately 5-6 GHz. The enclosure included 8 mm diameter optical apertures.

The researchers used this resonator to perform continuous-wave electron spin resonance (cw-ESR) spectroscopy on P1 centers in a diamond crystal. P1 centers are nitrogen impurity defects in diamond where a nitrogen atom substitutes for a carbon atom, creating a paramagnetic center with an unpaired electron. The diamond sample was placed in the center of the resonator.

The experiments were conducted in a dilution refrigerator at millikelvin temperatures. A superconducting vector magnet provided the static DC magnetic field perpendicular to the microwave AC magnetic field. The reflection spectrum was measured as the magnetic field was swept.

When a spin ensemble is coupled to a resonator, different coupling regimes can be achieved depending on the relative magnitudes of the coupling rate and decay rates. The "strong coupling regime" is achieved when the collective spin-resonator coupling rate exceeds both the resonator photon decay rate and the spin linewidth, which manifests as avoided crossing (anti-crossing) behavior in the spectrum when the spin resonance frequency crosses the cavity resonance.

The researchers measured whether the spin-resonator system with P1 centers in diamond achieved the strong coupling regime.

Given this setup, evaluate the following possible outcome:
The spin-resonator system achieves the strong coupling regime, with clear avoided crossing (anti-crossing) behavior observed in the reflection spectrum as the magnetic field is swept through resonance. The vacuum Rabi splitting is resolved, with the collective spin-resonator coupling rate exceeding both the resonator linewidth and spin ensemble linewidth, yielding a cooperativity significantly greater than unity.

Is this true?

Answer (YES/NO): YES